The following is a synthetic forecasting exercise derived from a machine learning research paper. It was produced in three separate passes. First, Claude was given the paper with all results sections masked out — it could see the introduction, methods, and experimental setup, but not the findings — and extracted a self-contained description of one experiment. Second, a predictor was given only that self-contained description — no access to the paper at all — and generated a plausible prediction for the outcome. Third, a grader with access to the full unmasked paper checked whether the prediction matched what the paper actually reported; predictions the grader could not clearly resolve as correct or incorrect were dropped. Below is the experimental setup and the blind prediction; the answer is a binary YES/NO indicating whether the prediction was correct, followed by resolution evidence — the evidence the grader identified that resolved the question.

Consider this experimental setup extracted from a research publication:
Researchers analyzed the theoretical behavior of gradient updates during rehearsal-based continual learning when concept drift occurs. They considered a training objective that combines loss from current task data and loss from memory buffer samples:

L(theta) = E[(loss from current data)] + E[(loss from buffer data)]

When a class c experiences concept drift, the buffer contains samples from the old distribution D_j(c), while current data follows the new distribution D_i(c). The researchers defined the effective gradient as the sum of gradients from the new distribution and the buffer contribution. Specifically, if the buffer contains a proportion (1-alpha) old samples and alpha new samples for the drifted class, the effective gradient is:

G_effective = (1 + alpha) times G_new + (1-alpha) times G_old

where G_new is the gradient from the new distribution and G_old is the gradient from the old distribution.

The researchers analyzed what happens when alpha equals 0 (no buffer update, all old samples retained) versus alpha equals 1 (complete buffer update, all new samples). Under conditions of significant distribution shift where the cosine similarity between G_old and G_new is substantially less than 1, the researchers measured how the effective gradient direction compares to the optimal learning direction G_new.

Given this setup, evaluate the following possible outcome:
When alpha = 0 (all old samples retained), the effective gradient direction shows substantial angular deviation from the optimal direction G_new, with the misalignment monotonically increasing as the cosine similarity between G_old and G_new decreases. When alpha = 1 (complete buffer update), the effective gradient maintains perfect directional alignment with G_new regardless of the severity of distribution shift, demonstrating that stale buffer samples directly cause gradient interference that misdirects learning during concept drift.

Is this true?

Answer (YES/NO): YES